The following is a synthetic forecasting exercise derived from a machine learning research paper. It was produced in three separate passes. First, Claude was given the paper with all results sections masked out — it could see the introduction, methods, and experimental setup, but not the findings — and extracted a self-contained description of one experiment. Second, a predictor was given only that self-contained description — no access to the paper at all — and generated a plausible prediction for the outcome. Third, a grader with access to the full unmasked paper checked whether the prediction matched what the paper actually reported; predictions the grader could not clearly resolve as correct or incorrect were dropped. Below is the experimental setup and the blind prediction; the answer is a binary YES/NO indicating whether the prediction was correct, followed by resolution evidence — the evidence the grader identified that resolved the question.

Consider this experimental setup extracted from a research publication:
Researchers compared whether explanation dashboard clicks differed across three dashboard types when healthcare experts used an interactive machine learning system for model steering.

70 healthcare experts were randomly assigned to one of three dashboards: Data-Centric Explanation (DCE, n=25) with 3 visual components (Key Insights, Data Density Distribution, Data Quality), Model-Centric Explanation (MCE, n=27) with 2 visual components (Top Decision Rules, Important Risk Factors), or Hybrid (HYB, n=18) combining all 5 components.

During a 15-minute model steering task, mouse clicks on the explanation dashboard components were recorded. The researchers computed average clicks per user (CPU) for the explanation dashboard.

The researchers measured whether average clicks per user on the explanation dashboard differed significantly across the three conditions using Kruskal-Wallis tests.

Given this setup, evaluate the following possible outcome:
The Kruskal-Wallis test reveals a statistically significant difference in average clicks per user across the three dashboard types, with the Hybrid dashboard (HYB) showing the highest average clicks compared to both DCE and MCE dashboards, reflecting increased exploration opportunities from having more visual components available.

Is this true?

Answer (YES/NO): NO